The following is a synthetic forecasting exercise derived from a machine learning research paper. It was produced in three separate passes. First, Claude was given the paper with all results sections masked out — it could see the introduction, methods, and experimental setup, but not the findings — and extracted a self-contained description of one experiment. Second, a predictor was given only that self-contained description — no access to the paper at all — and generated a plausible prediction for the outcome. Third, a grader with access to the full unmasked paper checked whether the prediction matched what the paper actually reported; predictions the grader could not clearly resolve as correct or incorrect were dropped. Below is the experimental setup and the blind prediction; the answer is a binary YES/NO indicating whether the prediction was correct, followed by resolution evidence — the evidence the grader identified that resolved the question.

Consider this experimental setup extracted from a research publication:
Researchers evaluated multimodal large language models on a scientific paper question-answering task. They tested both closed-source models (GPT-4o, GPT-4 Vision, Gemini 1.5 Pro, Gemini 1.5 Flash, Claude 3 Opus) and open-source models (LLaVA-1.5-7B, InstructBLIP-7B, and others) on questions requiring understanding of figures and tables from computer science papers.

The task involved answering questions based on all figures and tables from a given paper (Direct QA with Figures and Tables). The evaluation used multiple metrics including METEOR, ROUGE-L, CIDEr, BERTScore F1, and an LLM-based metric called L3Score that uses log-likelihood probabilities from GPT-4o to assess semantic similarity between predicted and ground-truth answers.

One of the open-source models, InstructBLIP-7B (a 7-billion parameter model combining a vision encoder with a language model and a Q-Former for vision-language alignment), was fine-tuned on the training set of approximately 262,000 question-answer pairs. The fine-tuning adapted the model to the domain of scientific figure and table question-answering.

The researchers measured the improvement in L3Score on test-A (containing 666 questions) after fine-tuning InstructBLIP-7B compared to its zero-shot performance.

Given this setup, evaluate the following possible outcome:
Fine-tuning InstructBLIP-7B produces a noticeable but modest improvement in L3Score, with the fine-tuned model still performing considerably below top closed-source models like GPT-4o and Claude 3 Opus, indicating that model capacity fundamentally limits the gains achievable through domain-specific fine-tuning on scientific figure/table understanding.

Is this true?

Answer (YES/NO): NO